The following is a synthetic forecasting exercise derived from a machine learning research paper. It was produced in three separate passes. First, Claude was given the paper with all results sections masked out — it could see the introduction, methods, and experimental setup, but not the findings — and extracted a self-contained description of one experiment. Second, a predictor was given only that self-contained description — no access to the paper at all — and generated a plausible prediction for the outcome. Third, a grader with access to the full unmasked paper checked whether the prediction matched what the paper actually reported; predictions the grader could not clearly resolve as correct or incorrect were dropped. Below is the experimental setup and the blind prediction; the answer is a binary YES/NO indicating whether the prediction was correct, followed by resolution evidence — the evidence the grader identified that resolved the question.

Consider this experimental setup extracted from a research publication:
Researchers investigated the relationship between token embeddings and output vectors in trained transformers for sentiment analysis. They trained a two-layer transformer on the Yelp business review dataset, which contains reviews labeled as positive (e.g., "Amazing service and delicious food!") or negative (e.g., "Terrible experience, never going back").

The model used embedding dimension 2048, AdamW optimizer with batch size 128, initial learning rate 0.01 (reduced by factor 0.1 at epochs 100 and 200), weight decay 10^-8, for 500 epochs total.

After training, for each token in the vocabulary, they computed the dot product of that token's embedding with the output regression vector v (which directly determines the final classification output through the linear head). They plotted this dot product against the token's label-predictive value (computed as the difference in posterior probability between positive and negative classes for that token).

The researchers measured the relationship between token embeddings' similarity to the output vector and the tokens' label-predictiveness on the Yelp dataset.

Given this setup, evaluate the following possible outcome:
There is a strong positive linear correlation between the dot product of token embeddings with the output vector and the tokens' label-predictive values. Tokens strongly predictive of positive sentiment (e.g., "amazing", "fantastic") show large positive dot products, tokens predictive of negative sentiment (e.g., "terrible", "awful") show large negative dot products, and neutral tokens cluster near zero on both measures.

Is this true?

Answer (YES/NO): YES